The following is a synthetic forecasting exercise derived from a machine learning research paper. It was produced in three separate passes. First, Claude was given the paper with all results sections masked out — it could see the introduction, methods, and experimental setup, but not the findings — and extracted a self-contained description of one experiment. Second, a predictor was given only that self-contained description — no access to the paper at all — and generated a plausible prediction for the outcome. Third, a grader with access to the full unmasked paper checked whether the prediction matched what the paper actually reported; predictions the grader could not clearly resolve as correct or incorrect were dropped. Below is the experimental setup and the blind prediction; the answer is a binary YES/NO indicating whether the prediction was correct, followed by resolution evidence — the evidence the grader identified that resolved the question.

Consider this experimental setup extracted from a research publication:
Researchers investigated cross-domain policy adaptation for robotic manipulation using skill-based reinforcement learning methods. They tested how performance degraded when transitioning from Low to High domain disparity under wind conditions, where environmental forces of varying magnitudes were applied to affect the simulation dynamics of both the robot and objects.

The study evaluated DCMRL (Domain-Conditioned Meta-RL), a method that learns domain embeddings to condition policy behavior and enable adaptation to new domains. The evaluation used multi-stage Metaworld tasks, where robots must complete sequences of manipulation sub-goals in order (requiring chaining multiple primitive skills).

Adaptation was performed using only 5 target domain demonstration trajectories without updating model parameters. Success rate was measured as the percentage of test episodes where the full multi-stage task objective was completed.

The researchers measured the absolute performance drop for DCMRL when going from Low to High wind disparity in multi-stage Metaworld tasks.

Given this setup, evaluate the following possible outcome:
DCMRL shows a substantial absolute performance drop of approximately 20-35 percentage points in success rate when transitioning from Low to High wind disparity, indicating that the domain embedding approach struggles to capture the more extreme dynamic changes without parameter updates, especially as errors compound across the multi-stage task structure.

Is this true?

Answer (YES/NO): NO